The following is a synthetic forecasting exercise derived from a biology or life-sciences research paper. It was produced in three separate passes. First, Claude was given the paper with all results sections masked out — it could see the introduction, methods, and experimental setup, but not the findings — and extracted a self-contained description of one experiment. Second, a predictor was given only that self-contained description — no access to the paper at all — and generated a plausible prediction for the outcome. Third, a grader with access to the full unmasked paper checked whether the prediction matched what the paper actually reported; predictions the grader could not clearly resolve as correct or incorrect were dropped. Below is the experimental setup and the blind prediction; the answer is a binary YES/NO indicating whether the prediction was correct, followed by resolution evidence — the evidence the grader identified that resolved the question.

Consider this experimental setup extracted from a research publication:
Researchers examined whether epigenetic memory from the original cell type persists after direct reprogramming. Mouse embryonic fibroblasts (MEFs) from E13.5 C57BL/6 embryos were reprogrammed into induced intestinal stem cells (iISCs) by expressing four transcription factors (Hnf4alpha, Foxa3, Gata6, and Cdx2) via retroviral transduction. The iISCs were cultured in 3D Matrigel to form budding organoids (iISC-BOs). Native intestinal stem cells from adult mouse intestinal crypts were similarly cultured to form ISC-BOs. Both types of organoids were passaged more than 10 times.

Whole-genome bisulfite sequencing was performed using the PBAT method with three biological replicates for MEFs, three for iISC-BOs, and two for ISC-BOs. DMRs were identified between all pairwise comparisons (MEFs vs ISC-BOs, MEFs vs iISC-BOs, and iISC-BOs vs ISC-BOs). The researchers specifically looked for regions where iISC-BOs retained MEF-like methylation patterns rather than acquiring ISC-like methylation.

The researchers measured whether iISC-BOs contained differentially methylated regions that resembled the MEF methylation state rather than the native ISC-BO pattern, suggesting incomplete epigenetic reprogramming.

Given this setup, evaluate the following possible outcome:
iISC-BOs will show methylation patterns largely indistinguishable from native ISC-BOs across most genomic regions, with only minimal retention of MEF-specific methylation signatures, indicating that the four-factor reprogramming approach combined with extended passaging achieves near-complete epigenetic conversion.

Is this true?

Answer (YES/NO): YES